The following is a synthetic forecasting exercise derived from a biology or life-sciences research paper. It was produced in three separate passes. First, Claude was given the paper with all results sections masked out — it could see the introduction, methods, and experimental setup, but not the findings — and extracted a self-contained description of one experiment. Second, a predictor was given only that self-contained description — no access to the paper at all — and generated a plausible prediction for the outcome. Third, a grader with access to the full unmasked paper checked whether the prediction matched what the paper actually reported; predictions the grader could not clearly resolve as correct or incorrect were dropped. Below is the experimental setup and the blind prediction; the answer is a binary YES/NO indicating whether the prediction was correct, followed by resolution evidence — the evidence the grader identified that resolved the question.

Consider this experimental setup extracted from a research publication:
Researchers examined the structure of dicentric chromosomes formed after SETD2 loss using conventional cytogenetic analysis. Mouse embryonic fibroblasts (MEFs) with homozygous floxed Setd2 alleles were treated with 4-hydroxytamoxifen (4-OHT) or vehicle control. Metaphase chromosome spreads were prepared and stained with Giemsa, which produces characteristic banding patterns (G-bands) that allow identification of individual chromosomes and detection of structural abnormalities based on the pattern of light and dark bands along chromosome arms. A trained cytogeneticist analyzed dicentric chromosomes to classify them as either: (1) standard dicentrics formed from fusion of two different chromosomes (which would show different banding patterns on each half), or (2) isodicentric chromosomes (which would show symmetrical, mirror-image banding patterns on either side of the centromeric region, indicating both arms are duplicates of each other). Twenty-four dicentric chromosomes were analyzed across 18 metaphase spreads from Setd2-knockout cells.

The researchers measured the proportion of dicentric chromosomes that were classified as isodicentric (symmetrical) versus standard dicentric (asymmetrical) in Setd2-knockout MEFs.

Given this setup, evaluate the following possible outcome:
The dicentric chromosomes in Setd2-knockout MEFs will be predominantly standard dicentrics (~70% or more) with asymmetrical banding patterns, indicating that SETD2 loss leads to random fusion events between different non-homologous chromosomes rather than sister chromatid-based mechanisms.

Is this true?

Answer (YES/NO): NO